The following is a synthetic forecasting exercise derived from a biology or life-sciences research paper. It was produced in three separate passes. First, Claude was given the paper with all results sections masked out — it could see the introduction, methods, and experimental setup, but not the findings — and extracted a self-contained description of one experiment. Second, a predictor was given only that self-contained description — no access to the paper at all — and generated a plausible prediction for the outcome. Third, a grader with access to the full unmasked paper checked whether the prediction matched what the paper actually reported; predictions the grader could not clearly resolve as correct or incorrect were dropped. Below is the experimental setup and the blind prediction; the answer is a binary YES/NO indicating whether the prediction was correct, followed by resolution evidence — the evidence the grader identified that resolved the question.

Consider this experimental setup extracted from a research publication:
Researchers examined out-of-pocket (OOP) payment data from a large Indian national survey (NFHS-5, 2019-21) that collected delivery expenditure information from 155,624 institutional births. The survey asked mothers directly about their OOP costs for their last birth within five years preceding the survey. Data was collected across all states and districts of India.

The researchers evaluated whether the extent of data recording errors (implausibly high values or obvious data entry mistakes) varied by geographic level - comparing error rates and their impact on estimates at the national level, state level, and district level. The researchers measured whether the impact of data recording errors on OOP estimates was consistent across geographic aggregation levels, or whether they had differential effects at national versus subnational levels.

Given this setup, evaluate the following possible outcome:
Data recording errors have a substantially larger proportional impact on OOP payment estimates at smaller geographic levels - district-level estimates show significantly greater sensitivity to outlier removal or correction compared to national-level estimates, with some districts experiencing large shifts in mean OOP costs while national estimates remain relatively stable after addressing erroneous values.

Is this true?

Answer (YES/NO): YES